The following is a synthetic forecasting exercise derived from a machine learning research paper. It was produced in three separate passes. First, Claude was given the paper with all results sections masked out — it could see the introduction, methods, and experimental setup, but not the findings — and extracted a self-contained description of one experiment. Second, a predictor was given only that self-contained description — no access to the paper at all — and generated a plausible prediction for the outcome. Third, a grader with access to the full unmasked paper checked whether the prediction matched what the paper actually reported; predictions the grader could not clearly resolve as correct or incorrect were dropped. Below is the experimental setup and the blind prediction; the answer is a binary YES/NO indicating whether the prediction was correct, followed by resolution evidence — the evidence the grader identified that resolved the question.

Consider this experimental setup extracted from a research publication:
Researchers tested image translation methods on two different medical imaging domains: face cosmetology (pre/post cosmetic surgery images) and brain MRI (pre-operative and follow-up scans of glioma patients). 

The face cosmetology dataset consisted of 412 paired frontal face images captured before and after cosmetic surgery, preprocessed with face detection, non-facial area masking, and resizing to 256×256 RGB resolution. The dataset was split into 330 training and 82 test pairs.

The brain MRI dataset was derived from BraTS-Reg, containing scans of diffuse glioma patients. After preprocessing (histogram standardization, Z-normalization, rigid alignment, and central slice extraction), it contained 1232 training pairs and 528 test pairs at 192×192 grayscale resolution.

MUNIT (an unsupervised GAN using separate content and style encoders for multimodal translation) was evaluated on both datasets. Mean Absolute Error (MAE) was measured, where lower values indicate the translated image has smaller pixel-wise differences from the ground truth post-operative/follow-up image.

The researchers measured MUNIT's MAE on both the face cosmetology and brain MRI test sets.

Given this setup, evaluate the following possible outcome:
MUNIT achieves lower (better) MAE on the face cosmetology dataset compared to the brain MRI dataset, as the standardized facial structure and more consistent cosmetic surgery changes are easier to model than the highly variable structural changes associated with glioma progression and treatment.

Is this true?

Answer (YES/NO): NO